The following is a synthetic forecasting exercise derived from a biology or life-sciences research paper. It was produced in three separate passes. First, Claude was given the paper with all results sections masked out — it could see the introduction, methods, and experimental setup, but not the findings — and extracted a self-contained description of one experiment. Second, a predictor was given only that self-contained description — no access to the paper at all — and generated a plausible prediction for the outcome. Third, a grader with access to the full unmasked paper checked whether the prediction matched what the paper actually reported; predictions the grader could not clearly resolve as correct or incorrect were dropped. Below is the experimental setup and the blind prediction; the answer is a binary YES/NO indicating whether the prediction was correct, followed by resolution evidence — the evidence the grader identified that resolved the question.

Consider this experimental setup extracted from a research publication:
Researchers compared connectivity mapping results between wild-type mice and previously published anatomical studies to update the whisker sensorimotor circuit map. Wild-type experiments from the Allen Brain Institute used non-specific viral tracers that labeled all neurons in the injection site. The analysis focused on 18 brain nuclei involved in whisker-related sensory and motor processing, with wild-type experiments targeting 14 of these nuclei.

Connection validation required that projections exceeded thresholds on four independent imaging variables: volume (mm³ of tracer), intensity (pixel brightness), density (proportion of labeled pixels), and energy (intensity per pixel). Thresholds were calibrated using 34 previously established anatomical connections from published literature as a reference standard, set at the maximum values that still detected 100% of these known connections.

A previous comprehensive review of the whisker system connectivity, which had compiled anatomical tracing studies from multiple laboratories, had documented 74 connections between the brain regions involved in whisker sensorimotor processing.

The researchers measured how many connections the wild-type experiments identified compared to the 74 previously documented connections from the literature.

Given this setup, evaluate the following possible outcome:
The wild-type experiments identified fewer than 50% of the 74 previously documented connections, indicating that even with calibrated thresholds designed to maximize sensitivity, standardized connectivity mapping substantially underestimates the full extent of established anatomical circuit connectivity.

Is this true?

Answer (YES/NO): NO